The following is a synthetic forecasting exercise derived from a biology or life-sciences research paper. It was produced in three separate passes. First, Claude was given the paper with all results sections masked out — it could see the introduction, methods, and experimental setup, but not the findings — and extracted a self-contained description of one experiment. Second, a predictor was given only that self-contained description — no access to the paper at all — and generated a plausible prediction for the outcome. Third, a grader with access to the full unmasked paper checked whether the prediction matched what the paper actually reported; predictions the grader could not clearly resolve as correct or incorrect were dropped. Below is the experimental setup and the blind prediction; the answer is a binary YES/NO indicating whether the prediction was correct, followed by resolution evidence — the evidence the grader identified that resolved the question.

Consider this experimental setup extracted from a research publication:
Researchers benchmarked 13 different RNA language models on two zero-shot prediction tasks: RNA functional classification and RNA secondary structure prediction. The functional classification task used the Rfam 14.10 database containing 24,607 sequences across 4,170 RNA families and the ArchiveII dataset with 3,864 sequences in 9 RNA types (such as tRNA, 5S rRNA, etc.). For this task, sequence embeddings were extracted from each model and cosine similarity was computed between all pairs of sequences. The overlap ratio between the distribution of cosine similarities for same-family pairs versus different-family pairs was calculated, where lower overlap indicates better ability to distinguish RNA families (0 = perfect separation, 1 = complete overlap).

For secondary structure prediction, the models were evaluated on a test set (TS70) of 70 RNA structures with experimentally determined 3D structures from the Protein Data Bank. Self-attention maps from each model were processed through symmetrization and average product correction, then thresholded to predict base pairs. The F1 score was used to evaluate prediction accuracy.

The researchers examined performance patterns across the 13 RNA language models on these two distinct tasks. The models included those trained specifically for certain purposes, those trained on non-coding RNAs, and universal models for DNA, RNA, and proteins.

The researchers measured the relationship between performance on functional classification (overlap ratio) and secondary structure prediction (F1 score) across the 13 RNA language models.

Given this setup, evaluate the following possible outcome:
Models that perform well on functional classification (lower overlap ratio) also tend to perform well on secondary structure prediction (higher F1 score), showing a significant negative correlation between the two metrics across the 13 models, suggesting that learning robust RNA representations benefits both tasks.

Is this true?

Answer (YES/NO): NO